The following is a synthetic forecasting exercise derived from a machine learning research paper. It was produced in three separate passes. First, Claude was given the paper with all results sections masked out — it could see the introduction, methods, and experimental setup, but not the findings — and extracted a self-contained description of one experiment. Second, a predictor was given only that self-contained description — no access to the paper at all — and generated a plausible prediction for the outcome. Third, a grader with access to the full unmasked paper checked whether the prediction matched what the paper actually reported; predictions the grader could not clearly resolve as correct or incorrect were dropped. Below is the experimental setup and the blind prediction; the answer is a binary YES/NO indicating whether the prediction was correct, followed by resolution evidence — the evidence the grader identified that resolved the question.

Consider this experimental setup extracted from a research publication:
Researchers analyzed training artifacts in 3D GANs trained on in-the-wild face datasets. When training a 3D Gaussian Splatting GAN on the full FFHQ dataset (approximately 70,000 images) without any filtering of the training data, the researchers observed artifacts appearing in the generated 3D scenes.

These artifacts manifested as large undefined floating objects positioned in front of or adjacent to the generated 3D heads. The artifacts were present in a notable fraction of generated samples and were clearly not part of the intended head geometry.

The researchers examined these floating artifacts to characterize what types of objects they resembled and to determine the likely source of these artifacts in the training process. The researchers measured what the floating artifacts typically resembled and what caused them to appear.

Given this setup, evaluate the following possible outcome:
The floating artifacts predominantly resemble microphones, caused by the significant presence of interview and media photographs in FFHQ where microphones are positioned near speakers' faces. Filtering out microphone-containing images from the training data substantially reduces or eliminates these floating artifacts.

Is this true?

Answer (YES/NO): NO